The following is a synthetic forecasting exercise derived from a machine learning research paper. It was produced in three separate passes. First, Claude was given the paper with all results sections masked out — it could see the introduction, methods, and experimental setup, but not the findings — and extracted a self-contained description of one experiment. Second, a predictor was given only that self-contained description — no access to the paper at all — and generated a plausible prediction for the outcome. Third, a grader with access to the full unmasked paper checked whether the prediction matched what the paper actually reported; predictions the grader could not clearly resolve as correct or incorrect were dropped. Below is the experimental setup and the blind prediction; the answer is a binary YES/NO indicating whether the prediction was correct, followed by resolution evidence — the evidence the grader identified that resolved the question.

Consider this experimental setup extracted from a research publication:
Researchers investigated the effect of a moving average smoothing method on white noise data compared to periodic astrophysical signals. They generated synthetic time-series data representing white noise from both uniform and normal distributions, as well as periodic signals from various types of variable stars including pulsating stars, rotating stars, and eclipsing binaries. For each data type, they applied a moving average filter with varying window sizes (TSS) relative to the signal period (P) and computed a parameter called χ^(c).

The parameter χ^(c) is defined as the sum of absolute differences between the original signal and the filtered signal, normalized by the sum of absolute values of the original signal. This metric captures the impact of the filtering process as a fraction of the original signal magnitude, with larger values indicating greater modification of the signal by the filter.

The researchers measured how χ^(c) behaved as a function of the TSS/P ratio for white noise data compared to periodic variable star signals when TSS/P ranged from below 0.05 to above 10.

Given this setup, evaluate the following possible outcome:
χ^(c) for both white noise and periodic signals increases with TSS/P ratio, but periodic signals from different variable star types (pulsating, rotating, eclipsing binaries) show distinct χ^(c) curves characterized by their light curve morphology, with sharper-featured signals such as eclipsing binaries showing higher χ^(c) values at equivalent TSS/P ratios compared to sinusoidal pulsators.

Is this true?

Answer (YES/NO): NO